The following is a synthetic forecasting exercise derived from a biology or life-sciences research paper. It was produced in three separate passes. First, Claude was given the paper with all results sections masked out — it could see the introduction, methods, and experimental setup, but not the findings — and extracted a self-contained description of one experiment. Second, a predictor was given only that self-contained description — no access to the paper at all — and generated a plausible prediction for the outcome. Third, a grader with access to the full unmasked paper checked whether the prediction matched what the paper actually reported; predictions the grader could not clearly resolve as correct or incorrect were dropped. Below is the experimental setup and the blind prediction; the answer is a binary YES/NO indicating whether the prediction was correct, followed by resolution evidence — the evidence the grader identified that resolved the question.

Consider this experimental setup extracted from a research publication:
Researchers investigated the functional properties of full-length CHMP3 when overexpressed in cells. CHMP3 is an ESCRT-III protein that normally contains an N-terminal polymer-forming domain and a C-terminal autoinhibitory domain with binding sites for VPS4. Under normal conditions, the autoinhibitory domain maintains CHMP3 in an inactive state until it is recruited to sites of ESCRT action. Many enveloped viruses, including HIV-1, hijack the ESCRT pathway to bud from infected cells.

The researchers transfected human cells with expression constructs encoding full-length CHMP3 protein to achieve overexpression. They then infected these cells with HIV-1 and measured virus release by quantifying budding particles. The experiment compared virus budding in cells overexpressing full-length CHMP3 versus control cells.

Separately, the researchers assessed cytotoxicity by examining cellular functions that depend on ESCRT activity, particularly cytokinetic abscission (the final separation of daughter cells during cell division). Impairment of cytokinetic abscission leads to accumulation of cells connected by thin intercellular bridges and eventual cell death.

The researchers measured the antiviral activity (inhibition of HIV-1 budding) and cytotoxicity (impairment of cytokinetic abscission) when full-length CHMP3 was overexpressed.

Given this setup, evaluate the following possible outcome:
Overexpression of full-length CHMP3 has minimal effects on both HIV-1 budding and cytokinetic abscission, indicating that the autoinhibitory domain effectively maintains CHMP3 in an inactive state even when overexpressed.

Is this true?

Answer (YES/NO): NO